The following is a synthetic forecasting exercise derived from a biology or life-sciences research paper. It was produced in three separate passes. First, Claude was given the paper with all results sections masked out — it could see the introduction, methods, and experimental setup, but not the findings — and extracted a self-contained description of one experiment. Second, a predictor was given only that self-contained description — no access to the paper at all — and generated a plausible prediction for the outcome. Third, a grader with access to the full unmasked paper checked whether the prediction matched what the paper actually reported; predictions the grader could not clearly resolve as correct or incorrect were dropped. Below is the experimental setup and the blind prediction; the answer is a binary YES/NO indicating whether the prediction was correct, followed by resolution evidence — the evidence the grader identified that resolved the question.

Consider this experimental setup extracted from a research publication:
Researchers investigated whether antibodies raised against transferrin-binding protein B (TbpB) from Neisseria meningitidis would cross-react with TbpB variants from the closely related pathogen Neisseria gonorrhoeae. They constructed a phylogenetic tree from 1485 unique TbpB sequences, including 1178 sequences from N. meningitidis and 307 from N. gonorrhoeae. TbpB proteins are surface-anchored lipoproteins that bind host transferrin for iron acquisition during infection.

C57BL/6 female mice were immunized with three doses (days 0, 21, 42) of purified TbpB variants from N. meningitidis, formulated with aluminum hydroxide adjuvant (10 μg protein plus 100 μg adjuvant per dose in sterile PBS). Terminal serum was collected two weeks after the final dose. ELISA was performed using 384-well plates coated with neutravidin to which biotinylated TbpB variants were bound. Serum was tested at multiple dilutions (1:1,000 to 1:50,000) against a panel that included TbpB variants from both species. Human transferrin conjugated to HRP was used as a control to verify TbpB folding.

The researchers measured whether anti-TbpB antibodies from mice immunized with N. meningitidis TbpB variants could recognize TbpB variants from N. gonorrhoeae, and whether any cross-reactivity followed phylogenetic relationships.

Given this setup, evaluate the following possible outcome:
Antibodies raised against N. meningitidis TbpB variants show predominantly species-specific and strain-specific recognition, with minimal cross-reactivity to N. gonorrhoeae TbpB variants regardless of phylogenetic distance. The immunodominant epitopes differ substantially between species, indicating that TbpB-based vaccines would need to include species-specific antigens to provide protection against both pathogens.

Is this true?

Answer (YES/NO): NO